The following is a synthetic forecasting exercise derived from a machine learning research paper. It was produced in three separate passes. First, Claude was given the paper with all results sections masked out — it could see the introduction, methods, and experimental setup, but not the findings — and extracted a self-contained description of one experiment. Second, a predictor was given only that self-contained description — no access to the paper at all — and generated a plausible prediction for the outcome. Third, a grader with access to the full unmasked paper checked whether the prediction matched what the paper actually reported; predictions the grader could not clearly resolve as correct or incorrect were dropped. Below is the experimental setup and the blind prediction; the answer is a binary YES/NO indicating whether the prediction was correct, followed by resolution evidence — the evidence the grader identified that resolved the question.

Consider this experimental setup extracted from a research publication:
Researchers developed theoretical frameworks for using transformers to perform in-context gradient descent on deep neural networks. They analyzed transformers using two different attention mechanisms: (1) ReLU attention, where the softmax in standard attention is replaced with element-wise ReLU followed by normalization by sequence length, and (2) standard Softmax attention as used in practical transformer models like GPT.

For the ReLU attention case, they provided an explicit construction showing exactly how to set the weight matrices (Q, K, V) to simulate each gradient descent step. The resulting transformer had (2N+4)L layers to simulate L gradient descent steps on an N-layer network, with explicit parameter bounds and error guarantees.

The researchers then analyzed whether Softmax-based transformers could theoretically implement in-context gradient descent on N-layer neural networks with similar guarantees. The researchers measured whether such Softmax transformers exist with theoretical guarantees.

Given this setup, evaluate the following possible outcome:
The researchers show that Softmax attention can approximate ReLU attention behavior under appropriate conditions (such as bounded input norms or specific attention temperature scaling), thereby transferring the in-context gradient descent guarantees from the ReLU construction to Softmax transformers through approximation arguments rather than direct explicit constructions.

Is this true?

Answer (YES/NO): NO